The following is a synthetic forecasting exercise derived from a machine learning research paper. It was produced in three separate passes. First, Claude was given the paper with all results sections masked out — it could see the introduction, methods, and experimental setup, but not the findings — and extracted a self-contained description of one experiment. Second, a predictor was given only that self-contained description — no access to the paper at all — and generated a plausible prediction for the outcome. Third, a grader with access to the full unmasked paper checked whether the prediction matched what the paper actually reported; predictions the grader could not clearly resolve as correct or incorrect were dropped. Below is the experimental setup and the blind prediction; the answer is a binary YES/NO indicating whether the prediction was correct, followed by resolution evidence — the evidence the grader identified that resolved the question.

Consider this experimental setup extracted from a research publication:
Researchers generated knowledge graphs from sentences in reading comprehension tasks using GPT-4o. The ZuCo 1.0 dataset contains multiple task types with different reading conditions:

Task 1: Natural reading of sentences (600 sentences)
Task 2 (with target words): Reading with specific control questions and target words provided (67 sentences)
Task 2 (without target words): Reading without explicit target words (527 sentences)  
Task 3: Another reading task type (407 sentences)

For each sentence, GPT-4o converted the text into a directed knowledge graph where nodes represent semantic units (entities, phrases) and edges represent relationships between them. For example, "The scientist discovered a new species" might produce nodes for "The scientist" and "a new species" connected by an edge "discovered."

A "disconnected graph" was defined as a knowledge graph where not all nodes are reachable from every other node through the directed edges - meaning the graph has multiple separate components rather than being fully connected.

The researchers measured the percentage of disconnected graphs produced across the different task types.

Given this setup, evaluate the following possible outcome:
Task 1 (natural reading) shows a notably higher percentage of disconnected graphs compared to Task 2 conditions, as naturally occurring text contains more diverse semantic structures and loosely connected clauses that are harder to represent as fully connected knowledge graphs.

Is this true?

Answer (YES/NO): YES